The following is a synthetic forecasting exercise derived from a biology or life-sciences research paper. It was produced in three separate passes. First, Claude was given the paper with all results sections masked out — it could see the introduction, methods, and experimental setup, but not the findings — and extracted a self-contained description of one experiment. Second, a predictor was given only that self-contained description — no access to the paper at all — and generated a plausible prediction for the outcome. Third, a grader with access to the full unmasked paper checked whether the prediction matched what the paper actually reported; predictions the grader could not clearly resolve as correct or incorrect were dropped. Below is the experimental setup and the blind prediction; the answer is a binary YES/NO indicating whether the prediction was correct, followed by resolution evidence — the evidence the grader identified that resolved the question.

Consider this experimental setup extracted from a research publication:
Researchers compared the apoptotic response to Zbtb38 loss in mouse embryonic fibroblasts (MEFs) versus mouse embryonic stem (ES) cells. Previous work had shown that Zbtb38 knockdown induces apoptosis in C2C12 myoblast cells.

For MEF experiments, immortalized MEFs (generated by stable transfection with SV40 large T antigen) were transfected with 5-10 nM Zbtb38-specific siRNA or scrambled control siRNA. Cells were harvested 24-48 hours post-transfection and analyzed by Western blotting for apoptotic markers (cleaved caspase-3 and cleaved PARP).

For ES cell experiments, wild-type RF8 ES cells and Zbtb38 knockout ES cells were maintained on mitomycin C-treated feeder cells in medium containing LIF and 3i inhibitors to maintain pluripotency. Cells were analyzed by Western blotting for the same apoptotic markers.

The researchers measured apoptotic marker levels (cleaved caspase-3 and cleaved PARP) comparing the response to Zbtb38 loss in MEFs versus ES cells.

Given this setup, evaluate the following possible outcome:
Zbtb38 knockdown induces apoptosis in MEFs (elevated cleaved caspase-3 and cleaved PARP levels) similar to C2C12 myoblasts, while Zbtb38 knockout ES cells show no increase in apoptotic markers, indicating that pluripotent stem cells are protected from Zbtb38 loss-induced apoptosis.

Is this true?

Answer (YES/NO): YES